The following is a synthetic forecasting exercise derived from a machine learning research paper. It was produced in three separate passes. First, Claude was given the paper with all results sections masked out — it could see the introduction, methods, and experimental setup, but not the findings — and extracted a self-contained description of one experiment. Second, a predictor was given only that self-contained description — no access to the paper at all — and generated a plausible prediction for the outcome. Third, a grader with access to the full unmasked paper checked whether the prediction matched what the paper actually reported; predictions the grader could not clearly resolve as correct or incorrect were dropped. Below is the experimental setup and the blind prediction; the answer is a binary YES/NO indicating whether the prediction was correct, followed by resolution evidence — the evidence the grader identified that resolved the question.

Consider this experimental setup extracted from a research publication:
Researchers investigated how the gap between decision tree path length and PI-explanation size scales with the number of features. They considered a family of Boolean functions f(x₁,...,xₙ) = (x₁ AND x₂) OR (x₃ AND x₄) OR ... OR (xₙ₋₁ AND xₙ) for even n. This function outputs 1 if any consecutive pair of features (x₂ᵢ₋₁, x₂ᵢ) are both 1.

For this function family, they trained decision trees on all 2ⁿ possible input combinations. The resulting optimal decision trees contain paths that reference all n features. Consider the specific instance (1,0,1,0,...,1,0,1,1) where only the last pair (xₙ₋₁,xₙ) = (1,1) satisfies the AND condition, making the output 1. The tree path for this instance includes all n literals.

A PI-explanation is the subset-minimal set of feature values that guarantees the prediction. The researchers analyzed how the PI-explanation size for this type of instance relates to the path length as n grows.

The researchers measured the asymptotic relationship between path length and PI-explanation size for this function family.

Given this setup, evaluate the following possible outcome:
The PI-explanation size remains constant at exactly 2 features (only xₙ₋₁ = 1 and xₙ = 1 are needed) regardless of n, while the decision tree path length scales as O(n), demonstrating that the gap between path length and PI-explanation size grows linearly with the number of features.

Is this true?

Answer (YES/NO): YES